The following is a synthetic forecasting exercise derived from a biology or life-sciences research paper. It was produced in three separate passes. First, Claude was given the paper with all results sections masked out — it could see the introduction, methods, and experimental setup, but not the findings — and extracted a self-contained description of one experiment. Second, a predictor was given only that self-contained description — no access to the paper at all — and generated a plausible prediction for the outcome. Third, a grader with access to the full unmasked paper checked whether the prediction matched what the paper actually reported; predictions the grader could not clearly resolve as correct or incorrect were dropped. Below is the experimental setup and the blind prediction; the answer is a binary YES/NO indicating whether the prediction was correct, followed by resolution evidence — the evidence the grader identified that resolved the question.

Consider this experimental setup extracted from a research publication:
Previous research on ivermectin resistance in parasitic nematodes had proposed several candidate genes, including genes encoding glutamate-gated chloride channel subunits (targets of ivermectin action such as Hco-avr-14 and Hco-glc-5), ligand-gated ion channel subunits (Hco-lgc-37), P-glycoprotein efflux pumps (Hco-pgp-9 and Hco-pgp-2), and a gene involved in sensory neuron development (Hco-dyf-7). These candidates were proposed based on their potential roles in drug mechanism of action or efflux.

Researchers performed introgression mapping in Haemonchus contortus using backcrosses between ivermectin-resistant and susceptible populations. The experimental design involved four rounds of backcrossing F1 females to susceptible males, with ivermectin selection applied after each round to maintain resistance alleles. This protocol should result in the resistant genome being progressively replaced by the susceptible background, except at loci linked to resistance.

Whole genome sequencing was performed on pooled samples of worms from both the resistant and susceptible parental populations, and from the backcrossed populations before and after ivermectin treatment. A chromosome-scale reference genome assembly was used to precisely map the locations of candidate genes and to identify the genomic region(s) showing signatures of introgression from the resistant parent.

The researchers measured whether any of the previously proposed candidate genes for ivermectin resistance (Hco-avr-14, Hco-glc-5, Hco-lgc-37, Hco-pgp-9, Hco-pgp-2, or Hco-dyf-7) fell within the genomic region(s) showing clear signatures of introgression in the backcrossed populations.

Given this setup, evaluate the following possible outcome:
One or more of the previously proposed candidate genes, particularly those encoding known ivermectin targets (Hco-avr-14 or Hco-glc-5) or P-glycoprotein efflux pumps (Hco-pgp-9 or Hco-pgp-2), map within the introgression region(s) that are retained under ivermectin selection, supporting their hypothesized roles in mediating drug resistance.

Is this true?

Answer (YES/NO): NO